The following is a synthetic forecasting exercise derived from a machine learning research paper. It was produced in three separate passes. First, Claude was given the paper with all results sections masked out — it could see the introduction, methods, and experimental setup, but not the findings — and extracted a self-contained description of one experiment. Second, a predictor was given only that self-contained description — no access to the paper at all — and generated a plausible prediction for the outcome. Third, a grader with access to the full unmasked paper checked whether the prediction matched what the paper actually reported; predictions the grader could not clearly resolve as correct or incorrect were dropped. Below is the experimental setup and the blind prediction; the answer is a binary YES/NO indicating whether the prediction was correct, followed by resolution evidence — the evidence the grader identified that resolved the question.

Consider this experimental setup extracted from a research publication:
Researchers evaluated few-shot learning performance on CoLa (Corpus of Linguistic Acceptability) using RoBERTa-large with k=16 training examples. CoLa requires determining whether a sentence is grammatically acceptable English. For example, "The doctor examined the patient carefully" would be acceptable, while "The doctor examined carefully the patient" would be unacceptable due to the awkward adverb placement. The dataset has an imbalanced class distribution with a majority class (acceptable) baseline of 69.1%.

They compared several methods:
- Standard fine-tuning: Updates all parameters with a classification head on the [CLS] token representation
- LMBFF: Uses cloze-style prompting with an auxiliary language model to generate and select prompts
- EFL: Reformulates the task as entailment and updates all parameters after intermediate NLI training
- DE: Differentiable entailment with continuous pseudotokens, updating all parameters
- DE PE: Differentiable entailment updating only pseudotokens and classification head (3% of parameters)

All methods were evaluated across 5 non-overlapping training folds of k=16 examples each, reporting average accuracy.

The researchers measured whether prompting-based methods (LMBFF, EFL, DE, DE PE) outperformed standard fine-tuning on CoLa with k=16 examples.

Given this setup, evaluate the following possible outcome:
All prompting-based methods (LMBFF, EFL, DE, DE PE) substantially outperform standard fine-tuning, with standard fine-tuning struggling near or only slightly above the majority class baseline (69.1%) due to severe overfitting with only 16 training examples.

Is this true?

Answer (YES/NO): NO